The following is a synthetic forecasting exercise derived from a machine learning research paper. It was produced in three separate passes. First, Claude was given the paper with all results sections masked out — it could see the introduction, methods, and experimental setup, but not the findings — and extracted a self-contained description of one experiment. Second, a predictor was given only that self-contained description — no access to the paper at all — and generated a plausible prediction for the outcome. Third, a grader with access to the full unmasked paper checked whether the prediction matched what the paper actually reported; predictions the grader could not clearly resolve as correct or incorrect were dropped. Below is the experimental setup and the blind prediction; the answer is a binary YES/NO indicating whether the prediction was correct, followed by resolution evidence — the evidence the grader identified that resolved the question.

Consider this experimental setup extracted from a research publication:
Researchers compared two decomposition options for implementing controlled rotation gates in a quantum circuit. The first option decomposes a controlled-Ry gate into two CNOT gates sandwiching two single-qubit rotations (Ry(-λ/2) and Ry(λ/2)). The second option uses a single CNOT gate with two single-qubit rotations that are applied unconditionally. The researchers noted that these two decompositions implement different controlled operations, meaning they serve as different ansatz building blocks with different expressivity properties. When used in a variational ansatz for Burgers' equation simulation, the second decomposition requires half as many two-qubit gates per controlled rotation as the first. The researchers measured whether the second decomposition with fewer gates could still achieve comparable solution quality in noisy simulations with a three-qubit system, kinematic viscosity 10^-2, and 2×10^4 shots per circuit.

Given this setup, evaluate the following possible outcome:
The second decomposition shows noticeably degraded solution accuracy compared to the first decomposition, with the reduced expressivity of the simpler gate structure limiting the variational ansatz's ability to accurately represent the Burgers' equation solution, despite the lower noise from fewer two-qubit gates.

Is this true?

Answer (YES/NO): NO